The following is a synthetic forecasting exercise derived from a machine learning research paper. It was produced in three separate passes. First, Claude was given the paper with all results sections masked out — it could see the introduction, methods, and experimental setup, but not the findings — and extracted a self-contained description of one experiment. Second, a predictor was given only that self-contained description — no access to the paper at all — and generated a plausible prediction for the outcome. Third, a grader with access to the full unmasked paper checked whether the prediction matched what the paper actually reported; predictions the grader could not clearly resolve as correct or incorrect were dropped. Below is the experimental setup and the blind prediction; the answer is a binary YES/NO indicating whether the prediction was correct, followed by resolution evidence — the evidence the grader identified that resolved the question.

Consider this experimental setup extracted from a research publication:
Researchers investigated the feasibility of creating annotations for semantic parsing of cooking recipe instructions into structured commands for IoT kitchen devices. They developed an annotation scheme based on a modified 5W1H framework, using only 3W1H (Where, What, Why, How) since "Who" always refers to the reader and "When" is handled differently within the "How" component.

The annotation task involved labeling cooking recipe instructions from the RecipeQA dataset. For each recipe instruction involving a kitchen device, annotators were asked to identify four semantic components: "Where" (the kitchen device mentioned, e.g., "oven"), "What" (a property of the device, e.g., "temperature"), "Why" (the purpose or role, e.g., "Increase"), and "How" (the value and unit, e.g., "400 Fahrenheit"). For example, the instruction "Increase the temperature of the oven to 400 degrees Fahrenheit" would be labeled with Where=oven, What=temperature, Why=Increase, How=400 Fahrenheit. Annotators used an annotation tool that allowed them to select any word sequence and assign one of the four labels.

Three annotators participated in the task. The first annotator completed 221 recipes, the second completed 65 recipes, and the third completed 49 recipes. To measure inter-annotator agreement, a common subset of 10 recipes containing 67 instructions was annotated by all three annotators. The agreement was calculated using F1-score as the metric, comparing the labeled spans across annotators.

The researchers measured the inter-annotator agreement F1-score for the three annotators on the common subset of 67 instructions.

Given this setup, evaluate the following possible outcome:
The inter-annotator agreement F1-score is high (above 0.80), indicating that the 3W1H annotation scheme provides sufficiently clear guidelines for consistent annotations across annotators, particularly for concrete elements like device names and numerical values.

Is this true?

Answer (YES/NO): NO